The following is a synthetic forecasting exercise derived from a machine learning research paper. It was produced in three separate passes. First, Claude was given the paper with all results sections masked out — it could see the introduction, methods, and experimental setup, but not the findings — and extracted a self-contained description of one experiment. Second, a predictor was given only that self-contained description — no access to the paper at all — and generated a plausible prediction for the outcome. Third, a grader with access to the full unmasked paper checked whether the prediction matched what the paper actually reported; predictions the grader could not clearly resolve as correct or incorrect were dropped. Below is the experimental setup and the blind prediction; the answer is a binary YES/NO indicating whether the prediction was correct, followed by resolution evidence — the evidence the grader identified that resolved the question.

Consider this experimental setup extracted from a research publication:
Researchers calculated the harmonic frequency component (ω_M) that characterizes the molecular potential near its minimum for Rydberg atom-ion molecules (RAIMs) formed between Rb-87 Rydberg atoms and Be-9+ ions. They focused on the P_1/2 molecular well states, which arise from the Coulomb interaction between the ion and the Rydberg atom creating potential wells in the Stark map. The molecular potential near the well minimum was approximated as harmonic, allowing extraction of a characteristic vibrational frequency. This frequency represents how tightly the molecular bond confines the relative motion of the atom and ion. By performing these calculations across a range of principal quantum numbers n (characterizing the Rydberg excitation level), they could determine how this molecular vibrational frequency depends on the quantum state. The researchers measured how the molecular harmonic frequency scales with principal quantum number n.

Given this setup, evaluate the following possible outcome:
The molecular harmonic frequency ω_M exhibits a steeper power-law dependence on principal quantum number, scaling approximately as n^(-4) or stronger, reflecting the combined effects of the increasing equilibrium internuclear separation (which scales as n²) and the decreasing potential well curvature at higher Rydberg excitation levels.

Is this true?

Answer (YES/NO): YES